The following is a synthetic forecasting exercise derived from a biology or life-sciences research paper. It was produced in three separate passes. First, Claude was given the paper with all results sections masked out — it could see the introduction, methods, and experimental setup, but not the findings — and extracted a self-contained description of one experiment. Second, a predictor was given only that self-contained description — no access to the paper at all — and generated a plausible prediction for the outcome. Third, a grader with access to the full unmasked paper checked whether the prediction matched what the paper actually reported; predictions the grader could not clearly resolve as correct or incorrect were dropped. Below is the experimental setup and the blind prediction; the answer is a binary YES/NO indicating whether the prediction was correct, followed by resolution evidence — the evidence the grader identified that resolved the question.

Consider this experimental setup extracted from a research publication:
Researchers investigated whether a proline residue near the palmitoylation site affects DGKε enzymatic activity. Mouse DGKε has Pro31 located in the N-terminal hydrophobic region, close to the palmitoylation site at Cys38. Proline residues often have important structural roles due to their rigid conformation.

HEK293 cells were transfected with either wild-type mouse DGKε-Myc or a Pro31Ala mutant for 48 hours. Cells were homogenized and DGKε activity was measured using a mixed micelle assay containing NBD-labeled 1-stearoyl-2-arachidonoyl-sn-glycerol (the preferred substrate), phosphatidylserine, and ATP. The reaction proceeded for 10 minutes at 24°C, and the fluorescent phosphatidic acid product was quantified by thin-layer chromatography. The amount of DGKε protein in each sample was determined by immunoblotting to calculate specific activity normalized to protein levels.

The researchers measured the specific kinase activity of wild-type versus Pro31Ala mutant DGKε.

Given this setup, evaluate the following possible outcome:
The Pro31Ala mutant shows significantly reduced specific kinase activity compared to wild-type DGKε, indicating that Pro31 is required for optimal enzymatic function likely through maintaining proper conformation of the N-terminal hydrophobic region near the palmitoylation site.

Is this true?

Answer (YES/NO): YES